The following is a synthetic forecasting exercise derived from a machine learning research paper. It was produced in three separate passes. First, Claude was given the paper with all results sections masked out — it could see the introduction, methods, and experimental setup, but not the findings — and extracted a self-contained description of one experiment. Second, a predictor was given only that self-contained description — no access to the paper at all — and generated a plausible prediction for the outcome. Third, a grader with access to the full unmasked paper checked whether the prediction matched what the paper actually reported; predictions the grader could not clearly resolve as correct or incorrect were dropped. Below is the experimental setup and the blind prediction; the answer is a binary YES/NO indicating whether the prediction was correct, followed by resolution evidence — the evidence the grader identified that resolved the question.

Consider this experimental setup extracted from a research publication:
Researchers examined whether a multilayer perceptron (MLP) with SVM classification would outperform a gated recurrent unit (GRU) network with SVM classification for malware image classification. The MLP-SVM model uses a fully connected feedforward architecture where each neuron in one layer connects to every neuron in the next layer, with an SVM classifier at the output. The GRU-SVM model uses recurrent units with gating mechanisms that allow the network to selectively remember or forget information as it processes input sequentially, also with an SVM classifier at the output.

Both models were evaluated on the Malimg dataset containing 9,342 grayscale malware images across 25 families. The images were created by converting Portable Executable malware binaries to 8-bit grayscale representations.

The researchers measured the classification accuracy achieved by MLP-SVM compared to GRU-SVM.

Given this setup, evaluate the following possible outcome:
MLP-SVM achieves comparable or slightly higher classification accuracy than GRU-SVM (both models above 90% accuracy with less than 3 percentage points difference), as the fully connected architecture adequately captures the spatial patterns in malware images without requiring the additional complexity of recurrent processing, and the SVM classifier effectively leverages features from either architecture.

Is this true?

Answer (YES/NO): YES